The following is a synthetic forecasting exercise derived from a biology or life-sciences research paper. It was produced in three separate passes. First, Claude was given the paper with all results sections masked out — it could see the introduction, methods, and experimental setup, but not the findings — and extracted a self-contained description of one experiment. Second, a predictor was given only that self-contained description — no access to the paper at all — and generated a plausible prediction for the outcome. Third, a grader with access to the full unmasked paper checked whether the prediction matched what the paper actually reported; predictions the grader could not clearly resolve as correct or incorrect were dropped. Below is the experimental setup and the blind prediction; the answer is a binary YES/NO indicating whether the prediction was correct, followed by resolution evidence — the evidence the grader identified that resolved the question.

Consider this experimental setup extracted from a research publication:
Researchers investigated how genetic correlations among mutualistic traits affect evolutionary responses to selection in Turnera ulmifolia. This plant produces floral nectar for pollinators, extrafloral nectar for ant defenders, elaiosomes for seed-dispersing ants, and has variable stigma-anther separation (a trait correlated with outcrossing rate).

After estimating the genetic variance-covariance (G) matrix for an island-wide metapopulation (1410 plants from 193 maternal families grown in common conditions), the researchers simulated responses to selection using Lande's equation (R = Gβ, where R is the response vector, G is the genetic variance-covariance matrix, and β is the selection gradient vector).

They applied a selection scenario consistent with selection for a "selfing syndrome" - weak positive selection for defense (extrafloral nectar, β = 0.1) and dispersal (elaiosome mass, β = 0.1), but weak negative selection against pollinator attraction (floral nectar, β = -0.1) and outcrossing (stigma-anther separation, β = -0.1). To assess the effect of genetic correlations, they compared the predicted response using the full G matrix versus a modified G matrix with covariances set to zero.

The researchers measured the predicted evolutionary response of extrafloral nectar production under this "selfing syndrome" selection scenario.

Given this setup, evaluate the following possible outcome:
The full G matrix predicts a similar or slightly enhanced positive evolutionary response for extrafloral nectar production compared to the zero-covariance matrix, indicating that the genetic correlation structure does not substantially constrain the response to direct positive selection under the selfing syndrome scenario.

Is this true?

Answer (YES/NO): NO